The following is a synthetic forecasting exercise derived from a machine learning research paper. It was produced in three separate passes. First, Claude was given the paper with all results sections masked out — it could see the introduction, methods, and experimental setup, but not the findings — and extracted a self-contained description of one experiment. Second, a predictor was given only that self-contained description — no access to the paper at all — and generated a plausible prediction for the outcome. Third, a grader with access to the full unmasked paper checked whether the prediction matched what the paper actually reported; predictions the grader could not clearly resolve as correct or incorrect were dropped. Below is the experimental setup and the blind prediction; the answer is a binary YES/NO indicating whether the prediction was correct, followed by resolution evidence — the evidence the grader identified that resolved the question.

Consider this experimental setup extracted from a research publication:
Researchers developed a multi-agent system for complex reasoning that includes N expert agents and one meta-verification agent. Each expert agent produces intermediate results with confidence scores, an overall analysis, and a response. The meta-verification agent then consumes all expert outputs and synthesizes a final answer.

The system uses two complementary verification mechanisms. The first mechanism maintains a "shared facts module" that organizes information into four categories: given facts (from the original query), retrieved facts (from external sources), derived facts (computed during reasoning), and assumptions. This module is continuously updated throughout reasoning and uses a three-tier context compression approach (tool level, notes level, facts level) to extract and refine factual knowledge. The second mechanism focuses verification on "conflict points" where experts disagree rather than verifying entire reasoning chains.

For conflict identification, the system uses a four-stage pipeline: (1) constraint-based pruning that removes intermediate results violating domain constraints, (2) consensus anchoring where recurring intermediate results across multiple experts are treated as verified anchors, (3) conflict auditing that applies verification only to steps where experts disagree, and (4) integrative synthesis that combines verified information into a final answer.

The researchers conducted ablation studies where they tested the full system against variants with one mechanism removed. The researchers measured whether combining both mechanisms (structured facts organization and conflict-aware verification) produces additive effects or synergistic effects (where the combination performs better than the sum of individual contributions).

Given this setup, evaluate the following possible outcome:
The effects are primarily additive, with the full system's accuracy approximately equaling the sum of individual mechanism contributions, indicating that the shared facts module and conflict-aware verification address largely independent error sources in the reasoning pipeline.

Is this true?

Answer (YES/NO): YES